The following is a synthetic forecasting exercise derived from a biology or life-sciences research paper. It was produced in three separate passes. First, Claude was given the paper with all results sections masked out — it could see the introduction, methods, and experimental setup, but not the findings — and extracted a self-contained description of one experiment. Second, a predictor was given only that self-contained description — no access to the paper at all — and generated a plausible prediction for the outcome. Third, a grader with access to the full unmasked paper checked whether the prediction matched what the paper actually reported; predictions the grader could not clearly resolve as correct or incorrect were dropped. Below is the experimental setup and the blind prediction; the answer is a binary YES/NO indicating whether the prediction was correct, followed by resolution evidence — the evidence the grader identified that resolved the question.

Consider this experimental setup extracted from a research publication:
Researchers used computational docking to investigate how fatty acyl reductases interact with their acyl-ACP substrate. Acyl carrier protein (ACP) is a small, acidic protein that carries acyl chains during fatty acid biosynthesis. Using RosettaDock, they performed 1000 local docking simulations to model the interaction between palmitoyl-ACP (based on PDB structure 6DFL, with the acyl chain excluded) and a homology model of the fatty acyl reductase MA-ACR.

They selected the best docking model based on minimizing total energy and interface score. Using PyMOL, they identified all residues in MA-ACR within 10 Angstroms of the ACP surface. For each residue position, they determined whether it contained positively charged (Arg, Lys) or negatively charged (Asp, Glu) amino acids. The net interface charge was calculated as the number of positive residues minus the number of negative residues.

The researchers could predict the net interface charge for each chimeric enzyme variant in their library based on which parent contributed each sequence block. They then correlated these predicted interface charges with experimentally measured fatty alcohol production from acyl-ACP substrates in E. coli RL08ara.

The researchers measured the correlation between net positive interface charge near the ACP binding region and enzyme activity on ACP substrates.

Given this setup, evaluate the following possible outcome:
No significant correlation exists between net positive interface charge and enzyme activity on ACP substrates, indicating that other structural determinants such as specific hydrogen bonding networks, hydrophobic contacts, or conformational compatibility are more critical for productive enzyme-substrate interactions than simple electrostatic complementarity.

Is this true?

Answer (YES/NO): NO